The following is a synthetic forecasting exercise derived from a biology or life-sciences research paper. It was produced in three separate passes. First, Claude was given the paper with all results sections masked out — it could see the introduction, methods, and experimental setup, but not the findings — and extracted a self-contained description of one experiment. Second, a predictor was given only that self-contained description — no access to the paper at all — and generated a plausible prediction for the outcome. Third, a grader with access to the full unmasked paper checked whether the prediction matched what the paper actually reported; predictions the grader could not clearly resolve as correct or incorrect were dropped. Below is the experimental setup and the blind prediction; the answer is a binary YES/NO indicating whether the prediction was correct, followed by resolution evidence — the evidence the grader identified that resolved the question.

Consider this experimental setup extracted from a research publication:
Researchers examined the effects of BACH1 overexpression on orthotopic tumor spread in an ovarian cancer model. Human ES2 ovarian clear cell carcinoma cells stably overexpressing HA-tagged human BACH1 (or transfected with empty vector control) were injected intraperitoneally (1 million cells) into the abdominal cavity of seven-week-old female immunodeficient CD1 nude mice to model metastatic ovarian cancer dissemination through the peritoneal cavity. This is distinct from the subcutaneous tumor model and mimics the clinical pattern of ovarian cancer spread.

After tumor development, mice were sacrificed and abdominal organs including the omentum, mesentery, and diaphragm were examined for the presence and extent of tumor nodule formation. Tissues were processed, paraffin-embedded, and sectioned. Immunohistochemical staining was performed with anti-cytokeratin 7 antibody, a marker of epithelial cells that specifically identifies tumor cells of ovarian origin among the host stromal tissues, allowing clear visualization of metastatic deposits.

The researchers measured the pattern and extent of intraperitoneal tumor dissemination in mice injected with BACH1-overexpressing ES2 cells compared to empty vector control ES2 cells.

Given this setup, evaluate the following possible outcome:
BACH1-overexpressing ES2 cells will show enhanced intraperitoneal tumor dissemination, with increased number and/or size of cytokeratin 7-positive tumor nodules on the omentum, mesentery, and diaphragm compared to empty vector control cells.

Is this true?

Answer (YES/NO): YES